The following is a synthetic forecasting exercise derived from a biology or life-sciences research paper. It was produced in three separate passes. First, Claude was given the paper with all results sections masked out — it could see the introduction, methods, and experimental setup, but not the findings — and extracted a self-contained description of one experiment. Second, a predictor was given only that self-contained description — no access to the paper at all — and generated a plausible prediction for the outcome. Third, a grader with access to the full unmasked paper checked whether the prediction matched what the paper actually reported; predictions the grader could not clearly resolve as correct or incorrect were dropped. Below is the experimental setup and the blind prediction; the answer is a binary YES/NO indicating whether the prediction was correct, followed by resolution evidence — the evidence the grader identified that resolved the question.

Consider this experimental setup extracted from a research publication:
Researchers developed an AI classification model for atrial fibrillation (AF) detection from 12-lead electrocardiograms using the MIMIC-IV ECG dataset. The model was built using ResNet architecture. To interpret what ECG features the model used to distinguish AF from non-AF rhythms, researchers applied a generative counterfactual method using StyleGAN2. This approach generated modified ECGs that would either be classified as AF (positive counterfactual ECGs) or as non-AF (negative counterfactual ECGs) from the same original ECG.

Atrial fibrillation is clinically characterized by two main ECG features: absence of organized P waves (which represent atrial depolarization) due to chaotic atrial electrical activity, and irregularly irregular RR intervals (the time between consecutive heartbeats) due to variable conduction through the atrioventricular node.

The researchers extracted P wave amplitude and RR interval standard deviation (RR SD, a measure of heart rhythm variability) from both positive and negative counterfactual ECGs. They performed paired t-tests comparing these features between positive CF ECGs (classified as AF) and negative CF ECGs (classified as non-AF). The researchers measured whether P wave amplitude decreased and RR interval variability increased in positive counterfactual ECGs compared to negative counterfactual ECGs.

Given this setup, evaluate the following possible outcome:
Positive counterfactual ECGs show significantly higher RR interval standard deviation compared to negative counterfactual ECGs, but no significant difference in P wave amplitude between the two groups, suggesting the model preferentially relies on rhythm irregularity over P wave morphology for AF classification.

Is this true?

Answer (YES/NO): NO